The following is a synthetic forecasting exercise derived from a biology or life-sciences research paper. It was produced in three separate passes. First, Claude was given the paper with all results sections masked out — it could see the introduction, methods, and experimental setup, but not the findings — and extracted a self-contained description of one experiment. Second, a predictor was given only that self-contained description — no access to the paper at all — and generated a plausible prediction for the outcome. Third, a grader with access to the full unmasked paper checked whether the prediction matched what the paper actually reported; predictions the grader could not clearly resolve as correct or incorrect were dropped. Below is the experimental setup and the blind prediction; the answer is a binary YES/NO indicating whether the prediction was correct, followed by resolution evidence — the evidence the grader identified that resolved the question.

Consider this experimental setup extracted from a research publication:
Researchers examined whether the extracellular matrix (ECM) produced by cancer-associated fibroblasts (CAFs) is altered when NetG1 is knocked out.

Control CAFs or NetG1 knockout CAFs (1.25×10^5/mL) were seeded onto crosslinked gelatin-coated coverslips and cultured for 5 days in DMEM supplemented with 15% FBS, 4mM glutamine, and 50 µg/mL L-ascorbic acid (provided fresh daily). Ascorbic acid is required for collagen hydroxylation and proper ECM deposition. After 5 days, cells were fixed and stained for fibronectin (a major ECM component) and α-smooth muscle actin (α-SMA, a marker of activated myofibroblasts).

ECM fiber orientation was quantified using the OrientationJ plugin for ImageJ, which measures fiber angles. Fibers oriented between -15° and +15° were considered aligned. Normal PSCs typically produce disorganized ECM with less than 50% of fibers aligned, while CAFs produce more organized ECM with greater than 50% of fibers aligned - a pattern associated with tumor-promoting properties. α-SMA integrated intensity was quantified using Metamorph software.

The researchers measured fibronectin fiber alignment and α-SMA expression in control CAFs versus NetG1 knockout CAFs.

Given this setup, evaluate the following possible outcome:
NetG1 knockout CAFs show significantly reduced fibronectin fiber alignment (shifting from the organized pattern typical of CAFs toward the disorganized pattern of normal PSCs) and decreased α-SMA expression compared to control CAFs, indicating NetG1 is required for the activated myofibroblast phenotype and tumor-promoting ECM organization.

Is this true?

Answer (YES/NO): NO